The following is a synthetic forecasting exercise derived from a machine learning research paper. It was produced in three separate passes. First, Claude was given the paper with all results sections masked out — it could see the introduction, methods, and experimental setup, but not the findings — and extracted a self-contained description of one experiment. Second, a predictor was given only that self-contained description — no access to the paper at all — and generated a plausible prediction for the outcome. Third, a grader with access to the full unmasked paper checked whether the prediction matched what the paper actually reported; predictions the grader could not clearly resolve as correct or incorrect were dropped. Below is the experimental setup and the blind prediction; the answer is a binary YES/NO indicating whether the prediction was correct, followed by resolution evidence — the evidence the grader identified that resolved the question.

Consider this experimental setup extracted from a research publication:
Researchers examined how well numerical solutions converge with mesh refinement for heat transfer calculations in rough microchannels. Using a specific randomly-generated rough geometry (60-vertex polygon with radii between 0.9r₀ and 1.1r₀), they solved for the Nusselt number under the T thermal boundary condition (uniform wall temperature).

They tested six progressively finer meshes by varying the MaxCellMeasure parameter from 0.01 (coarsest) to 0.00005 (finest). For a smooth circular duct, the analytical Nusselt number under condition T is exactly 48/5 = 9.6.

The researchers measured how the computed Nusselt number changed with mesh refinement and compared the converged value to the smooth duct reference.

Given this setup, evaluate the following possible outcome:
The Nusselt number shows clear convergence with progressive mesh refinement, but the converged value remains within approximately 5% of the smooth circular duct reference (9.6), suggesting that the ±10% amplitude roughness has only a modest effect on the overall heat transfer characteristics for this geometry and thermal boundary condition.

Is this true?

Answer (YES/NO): NO